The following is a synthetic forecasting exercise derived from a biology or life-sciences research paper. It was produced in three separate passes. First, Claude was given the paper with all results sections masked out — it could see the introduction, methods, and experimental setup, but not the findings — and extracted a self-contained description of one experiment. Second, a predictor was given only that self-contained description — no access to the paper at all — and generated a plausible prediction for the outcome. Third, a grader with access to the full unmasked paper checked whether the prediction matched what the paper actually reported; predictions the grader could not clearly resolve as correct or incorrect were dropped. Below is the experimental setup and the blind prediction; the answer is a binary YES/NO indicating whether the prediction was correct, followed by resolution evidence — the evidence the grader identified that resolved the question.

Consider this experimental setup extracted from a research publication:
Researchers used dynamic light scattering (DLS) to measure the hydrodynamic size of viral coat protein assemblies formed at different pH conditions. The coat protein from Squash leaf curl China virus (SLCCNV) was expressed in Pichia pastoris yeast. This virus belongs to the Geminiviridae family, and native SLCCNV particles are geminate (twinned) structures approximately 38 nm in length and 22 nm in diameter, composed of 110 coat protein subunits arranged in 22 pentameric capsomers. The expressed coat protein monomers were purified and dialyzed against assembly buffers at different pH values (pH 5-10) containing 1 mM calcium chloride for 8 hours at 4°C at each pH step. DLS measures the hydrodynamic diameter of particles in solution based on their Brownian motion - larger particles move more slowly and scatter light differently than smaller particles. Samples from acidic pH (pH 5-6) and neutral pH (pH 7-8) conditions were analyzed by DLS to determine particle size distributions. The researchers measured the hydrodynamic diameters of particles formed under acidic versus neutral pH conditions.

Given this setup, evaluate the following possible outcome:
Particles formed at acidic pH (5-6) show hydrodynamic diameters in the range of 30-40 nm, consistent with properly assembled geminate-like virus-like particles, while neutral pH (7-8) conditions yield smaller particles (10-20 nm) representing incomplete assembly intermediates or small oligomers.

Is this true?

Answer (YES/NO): NO